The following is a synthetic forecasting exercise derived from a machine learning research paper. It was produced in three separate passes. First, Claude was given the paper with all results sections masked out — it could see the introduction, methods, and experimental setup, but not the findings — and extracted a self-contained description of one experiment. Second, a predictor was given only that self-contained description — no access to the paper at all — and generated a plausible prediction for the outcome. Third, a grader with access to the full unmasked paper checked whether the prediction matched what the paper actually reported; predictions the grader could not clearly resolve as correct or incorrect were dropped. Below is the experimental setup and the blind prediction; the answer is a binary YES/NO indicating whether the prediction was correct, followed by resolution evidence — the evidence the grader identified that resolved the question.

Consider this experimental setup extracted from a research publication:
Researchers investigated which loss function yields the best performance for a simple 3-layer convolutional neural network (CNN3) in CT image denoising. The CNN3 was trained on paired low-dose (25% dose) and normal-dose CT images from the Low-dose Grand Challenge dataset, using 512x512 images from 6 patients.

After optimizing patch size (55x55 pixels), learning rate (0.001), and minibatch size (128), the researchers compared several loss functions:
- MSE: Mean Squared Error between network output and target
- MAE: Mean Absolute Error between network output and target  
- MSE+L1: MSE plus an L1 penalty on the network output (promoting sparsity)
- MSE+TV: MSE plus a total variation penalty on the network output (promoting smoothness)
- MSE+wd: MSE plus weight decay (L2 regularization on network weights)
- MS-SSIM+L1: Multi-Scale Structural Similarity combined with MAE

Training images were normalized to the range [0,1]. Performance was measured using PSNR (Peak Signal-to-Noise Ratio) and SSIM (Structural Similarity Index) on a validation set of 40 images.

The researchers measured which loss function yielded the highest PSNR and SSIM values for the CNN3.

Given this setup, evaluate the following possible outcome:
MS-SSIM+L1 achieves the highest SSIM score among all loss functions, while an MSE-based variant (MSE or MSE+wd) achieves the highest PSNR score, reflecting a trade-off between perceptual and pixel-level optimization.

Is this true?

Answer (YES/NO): NO